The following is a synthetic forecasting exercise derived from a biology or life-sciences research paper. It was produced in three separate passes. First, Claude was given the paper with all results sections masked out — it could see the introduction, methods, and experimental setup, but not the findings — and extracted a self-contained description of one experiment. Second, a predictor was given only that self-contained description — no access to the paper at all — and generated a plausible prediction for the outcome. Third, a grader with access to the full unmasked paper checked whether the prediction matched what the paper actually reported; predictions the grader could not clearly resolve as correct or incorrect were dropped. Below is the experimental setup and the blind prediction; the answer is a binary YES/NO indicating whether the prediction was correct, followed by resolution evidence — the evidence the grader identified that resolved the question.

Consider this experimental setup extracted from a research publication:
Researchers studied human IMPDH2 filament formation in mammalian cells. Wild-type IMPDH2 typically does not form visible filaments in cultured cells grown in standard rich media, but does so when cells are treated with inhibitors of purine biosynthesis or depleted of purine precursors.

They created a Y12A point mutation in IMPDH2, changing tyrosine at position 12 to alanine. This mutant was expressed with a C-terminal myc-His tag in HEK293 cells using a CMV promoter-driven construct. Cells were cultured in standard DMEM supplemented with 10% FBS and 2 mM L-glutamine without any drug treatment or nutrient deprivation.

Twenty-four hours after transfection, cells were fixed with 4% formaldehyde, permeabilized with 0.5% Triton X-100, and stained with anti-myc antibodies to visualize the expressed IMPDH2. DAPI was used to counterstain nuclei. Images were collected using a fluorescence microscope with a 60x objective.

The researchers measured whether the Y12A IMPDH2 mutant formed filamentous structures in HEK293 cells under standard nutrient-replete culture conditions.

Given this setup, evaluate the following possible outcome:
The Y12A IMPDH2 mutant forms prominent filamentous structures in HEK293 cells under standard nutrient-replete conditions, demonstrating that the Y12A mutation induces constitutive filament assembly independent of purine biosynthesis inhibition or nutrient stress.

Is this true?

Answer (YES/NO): NO